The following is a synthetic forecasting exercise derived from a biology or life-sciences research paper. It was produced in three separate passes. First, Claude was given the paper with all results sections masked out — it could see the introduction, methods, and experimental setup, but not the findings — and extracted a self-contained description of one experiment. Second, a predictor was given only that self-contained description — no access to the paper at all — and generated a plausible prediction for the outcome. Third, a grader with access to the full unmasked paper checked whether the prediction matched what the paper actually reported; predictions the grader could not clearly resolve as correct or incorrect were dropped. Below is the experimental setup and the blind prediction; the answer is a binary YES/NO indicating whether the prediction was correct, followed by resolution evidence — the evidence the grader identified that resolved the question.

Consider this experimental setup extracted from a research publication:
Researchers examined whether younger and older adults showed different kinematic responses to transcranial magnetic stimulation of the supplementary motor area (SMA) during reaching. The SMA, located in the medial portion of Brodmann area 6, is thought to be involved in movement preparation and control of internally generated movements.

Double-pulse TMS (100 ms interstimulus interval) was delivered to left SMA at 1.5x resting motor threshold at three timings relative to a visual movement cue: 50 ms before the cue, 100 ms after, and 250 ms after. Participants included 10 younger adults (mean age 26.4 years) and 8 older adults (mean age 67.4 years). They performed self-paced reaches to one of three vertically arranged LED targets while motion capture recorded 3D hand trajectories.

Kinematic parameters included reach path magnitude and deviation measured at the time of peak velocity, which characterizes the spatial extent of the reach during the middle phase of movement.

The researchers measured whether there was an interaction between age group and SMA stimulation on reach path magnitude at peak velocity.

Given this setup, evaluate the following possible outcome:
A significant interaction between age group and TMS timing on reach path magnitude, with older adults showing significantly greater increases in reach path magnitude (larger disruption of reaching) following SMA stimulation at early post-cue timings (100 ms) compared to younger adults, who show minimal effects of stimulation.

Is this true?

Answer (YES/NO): NO